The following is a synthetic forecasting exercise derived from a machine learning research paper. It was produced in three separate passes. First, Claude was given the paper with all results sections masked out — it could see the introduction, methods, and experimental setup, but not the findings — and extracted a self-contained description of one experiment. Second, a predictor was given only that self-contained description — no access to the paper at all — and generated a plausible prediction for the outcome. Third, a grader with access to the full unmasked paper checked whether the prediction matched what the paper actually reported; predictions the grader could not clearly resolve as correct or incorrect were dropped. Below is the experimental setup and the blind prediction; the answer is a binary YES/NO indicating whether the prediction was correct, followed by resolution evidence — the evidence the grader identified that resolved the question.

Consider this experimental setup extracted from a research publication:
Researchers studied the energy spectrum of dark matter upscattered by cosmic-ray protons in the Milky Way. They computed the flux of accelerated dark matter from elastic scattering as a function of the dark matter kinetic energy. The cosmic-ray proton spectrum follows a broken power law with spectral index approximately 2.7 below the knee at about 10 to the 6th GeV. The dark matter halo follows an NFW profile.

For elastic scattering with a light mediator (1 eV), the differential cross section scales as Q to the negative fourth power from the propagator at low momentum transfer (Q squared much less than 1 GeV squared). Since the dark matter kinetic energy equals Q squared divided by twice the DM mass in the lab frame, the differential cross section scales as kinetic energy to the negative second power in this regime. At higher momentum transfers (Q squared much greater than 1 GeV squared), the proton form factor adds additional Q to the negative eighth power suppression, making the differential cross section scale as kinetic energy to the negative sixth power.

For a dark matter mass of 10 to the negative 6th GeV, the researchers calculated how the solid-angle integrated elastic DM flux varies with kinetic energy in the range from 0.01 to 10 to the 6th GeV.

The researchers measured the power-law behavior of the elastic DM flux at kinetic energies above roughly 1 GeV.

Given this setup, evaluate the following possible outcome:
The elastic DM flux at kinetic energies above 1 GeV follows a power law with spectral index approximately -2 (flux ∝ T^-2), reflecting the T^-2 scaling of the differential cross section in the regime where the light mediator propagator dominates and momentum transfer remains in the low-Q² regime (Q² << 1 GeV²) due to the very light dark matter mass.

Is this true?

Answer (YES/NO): NO